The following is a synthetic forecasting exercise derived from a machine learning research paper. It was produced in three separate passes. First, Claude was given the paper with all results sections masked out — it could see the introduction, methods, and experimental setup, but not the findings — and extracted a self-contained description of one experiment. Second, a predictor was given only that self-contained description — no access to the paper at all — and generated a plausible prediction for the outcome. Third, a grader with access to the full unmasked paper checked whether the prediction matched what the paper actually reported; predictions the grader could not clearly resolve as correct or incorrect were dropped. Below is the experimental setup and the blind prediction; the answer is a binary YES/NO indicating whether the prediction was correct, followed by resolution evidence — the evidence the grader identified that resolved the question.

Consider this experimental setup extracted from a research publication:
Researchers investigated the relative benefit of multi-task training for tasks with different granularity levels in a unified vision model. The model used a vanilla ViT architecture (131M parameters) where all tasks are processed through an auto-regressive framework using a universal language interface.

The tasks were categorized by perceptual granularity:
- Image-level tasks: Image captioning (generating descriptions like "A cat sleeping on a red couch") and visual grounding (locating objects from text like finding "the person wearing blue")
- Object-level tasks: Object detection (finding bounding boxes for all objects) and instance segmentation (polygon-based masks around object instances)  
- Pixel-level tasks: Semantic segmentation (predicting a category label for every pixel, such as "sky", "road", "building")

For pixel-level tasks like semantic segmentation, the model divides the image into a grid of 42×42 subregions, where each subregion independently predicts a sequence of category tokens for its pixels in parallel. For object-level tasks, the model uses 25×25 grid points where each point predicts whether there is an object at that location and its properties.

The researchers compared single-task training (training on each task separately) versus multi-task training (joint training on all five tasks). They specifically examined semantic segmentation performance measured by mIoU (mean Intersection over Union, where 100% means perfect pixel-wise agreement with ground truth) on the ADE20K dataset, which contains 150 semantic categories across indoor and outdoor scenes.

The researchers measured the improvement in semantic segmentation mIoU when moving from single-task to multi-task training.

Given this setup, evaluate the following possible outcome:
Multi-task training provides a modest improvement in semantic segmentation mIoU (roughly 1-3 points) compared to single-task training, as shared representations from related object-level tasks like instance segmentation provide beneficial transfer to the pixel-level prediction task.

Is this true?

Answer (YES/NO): NO